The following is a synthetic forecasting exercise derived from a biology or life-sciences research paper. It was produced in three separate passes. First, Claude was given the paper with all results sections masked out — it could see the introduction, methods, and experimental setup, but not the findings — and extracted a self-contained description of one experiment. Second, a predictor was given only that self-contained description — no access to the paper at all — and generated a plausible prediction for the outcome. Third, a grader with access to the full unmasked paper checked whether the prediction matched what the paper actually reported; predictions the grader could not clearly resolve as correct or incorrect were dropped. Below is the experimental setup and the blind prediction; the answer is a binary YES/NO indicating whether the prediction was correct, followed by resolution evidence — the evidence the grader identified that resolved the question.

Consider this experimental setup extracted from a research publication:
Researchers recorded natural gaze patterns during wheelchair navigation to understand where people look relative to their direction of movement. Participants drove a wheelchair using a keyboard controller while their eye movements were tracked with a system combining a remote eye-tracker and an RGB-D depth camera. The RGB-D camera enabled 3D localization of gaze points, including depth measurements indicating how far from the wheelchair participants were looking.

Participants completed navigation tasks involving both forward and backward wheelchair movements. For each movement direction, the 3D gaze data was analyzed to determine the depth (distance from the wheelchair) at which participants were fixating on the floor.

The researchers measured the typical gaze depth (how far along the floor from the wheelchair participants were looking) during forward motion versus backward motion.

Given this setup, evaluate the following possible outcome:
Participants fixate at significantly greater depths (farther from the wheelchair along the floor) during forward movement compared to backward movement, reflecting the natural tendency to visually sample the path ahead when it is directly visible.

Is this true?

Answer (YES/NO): YES